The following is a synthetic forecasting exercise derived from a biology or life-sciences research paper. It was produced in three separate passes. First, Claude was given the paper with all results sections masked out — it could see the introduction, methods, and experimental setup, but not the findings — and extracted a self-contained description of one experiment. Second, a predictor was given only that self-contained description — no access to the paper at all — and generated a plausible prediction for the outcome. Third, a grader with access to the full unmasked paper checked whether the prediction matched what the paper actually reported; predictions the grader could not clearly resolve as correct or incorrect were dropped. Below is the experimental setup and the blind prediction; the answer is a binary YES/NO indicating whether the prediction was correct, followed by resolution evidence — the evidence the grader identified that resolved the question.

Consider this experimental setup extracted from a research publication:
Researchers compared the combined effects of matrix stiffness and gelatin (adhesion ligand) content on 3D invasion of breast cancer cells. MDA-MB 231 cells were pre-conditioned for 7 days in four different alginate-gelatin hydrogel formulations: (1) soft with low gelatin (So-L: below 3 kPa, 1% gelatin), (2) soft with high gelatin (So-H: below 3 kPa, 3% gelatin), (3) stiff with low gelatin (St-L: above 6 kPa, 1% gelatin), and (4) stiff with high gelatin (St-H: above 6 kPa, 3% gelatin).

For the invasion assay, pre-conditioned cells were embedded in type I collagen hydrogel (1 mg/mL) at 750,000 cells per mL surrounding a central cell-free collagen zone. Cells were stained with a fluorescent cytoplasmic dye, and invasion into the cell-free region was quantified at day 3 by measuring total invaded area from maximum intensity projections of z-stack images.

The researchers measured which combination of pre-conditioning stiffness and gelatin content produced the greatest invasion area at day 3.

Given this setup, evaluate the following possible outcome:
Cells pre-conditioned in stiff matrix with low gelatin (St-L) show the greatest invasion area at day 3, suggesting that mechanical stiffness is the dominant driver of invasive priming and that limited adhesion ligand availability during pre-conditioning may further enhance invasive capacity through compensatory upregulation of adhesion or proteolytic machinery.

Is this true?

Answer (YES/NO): NO